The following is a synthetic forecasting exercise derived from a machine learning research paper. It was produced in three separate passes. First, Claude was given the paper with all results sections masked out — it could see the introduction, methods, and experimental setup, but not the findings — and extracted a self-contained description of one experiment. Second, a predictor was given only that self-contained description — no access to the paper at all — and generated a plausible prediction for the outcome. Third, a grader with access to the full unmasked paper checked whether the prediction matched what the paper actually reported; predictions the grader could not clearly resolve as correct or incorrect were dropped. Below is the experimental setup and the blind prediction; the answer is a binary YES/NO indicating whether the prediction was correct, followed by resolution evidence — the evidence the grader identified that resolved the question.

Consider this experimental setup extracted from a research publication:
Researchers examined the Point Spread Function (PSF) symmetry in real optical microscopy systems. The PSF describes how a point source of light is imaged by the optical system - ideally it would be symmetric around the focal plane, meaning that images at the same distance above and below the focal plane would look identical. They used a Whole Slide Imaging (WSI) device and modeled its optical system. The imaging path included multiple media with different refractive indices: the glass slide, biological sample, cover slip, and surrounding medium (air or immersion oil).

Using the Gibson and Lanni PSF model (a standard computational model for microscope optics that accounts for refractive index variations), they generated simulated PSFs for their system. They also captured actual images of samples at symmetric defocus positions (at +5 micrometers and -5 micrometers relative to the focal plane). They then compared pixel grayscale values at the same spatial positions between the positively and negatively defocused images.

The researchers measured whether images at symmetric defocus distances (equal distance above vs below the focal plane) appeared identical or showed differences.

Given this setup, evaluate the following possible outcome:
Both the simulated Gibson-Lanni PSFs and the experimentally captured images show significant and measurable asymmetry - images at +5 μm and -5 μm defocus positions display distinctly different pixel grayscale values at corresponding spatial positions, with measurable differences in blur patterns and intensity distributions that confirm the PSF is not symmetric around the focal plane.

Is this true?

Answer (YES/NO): YES